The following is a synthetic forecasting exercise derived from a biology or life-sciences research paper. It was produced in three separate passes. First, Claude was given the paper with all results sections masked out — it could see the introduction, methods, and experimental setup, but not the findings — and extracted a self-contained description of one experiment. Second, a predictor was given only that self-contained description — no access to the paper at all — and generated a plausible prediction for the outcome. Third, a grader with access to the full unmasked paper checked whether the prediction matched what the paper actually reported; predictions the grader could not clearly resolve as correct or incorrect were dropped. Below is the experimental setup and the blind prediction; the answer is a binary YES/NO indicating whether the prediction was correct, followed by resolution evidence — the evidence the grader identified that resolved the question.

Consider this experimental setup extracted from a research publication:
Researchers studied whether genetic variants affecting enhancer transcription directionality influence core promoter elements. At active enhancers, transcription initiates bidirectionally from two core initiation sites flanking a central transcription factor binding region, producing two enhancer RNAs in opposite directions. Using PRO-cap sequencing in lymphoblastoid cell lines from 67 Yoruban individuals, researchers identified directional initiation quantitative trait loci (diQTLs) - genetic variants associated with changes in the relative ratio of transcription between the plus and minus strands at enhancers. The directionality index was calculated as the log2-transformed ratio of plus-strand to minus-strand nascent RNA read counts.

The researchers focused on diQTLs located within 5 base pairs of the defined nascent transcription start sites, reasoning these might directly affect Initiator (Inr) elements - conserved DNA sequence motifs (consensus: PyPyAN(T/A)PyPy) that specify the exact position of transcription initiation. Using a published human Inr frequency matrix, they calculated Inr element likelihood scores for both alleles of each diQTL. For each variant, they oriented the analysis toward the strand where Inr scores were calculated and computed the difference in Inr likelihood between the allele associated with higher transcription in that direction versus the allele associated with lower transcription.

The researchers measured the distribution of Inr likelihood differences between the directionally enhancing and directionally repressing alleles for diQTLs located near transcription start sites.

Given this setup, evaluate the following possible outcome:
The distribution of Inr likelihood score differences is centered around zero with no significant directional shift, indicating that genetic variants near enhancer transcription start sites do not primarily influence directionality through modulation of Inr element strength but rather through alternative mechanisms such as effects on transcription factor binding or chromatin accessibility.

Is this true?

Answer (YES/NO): NO